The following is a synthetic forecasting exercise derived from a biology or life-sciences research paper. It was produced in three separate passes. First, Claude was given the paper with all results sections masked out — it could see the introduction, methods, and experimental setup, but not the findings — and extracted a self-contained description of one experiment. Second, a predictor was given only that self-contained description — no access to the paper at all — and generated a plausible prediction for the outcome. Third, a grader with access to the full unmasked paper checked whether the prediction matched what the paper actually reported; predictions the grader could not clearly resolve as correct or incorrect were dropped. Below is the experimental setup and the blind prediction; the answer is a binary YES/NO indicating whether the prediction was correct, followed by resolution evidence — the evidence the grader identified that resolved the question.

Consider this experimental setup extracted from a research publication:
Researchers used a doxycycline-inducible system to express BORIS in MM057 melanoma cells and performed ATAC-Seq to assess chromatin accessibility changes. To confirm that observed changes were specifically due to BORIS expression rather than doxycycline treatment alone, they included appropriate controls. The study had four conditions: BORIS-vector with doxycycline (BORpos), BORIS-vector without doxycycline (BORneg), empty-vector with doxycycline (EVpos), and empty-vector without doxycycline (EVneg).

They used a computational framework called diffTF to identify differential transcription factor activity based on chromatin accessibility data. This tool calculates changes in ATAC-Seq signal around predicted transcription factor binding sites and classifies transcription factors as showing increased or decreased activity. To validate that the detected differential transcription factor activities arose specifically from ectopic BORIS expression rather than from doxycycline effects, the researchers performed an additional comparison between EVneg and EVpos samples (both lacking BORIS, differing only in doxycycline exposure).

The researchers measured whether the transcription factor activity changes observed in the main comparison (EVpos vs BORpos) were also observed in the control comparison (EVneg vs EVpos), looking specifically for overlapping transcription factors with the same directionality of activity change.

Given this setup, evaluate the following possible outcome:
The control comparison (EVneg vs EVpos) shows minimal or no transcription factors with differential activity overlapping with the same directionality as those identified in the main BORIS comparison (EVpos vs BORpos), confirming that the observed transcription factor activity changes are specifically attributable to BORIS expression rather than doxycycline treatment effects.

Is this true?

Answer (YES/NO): NO